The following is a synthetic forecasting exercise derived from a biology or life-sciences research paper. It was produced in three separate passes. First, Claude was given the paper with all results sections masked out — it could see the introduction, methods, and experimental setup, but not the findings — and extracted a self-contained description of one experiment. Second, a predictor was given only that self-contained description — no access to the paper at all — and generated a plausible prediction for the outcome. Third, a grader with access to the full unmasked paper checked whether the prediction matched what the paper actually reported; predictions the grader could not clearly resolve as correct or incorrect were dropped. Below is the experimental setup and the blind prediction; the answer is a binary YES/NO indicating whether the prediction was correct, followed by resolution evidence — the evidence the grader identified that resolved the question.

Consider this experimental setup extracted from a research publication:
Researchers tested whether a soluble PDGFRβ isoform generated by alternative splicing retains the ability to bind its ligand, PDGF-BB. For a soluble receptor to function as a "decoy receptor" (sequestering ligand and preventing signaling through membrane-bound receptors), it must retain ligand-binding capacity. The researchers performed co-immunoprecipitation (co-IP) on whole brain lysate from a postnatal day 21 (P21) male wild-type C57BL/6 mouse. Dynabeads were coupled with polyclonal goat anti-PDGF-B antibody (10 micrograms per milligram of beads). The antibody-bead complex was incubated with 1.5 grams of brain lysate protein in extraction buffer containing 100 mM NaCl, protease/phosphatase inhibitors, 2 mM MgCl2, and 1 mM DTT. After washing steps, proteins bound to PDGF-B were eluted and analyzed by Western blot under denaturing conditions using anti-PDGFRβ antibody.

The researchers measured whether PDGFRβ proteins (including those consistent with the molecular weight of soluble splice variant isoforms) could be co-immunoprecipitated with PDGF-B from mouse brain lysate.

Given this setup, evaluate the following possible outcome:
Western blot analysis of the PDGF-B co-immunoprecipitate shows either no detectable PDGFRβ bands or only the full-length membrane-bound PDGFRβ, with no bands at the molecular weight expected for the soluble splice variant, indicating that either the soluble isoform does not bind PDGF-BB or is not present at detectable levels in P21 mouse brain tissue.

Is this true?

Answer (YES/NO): NO